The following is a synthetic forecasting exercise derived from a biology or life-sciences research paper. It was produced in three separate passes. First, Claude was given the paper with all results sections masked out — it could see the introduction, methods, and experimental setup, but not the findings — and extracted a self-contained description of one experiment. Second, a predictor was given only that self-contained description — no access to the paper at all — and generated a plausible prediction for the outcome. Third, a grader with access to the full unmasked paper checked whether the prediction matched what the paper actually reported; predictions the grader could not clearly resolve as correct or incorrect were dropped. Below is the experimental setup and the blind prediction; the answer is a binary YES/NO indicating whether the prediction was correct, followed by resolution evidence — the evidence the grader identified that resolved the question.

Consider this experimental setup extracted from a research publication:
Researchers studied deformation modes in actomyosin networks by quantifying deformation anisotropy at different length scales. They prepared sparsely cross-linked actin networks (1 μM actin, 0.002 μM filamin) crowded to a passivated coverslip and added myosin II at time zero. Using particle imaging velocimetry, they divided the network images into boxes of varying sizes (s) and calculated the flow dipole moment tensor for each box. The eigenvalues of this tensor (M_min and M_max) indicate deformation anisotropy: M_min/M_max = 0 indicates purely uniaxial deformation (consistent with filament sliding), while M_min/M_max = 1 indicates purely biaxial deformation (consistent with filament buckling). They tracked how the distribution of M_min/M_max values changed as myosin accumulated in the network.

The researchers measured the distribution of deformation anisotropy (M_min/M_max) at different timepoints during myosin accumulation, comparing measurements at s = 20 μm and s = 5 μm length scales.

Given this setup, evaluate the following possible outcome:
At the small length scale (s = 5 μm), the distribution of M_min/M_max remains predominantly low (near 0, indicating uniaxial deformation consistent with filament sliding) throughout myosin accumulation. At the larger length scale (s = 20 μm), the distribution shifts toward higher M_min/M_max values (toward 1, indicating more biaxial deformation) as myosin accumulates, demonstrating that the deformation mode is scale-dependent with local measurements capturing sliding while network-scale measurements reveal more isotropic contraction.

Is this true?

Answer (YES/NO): NO